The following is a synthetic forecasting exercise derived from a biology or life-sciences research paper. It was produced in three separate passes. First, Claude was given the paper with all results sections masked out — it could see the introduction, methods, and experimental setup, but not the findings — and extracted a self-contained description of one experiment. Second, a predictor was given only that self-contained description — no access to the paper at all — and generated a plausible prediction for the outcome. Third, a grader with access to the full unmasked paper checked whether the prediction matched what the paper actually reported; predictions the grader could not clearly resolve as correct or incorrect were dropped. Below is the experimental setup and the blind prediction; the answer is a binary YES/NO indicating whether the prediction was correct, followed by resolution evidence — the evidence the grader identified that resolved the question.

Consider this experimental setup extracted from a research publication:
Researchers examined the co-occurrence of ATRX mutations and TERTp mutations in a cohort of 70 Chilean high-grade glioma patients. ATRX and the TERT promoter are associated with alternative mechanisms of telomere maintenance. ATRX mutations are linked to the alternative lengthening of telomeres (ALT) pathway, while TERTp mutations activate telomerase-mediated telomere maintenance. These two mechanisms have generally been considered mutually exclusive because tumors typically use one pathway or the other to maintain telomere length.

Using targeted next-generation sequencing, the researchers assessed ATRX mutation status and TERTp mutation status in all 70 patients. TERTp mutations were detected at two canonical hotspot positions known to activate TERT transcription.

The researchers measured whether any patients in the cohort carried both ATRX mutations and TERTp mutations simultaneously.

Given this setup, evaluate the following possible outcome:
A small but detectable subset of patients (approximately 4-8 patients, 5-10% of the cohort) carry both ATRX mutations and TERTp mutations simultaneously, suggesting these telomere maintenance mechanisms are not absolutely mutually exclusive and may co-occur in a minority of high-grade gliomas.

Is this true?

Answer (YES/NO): NO